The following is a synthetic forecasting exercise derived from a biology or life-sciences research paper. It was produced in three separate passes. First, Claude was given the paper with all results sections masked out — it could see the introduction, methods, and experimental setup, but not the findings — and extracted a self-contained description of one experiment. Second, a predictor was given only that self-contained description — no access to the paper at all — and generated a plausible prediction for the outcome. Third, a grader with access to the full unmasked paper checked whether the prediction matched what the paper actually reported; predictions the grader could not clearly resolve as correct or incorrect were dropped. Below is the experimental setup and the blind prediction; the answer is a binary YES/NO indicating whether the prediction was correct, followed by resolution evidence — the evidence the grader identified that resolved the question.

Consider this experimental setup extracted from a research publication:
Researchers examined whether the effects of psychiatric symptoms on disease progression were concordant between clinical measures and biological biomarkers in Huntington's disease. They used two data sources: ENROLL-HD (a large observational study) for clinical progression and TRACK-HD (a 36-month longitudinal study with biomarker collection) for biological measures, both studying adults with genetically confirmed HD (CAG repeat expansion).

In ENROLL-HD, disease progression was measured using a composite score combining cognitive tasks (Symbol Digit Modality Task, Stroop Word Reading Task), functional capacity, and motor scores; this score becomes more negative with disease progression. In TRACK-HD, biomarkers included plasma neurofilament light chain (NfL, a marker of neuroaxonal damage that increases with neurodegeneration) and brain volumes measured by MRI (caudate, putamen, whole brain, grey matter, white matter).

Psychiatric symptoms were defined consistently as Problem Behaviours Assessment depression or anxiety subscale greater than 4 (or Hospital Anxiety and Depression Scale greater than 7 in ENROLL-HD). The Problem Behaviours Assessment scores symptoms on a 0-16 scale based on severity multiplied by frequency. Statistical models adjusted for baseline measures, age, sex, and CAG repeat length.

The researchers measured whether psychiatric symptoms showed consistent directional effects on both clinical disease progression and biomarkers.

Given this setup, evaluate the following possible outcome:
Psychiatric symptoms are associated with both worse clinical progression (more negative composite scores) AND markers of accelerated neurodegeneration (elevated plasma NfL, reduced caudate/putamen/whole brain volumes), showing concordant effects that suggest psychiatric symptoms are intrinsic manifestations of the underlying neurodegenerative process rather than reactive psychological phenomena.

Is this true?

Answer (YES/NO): NO